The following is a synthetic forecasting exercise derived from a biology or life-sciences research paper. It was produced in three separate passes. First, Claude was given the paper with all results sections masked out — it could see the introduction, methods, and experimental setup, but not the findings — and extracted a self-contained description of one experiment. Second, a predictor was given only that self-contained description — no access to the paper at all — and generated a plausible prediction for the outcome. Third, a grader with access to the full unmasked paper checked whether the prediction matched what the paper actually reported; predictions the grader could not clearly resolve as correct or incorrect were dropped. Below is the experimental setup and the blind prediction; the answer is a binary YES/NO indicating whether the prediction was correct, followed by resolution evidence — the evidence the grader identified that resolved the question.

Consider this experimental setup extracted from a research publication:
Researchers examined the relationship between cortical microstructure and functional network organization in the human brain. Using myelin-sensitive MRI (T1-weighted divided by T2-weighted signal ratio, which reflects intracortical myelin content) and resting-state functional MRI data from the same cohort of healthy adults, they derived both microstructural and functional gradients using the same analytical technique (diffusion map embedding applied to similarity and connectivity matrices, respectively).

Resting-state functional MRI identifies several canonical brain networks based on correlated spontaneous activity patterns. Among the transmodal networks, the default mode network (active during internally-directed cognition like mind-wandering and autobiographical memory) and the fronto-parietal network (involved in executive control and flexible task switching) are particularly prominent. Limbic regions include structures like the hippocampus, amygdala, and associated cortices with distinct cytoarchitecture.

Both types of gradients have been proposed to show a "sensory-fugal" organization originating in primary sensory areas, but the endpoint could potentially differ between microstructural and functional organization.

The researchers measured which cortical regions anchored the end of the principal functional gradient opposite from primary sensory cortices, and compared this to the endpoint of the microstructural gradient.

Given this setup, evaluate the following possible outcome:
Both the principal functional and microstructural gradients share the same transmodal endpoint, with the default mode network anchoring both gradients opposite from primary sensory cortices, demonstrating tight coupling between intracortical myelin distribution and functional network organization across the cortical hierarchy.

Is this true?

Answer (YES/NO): NO